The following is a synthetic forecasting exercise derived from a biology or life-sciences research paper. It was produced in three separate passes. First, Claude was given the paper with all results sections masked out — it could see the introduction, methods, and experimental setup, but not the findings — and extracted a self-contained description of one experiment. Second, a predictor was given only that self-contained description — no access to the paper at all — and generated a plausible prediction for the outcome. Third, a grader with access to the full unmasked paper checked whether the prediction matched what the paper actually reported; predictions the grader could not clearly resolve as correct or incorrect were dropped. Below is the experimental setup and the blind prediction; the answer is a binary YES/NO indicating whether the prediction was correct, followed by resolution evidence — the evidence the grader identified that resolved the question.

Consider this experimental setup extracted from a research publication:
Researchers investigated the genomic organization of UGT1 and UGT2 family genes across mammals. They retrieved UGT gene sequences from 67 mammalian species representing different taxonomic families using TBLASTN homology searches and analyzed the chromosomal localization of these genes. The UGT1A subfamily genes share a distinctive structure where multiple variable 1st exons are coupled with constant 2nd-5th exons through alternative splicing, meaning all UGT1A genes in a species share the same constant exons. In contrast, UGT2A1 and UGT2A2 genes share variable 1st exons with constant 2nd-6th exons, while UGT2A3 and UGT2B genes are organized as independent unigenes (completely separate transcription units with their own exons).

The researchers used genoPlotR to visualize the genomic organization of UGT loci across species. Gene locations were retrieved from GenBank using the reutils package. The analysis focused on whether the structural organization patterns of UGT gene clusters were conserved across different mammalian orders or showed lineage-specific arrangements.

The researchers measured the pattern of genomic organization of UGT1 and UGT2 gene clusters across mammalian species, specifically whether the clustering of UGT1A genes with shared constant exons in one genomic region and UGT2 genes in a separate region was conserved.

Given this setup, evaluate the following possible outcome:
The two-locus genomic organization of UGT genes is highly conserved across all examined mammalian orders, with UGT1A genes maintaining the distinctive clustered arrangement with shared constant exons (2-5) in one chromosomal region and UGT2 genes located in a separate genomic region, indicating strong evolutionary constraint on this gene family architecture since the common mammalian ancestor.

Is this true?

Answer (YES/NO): YES